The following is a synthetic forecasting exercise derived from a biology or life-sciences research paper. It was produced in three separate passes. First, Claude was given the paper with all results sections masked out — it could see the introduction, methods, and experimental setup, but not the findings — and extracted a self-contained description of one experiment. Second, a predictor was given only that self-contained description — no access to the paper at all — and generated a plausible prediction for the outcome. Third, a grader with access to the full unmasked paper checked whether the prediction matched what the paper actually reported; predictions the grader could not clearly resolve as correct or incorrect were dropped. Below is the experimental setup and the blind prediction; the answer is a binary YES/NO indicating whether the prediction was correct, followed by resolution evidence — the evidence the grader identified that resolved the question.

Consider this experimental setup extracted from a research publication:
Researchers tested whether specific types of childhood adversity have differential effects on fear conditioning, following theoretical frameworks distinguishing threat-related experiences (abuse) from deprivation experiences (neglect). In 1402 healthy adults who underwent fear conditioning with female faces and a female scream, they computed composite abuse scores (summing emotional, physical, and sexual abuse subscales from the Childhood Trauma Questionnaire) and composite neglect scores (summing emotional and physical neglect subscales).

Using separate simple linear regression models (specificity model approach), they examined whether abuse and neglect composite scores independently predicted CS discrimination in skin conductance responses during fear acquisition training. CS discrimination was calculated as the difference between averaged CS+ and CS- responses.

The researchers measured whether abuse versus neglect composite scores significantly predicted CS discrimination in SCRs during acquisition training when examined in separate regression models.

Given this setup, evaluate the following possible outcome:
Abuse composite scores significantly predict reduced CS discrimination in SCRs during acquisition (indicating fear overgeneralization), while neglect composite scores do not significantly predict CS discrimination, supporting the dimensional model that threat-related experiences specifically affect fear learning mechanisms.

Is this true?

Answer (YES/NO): NO